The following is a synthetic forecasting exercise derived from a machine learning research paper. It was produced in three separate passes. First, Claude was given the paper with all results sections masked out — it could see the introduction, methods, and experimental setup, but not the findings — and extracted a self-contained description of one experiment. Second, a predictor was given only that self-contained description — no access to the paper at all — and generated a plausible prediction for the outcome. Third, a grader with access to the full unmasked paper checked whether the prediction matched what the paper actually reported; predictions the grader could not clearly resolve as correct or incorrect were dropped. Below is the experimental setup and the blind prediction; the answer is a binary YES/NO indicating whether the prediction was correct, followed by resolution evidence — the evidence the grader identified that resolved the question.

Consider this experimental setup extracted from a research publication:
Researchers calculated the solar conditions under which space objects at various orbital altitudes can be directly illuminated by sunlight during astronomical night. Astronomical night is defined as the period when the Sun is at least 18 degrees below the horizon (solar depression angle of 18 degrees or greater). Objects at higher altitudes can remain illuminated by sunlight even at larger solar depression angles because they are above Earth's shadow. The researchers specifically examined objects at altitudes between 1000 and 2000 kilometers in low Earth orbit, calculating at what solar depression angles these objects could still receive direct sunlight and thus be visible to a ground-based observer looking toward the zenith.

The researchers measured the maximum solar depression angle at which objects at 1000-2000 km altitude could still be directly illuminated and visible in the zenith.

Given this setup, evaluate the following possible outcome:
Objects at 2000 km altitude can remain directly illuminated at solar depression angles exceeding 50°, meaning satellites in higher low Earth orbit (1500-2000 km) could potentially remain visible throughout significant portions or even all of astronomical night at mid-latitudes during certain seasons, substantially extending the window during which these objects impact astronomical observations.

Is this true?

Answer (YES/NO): NO